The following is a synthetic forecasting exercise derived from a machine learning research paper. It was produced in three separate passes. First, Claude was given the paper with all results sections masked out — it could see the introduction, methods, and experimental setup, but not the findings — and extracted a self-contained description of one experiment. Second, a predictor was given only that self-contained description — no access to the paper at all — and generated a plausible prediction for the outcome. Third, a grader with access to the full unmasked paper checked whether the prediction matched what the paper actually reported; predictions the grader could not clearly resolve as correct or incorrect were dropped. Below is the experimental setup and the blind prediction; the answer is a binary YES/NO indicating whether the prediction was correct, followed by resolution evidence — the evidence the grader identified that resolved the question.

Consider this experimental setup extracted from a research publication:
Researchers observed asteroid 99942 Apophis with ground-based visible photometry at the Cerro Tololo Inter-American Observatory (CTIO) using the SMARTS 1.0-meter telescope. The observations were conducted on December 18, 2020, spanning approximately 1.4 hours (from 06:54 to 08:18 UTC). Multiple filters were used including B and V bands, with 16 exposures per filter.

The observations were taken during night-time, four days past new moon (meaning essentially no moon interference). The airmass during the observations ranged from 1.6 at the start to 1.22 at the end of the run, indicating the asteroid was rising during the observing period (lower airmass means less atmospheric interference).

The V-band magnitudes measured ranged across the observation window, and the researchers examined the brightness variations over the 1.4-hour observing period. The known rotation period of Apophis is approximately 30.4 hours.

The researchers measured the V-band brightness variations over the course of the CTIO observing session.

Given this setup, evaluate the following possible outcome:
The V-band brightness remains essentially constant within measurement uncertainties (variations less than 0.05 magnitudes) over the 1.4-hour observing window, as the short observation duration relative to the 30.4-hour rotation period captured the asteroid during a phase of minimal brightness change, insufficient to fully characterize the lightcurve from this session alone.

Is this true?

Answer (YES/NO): NO